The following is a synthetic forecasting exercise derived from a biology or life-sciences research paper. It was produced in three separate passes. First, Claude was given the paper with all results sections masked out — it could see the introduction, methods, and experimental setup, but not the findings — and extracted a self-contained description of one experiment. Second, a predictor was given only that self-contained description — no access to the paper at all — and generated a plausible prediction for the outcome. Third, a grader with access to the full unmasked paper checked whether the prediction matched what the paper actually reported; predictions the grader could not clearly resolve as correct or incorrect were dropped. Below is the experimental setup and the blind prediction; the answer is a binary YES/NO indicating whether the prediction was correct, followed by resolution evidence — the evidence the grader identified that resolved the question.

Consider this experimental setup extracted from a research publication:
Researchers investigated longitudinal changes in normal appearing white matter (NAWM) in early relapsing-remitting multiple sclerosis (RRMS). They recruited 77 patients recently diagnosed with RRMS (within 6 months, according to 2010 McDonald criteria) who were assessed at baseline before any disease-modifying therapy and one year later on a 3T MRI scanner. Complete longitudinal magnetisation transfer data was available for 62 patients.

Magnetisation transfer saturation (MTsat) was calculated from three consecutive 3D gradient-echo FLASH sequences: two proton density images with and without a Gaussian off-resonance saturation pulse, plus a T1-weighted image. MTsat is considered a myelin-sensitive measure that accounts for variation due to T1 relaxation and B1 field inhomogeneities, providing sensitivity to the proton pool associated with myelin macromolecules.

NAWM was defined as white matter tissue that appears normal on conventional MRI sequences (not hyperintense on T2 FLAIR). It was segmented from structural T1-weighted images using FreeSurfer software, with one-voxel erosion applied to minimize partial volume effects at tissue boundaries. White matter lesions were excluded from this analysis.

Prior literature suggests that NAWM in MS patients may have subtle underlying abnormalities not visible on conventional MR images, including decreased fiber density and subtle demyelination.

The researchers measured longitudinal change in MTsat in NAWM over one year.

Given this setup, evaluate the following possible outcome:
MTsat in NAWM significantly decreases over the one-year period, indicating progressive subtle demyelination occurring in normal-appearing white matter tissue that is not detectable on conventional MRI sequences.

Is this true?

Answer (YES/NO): NO